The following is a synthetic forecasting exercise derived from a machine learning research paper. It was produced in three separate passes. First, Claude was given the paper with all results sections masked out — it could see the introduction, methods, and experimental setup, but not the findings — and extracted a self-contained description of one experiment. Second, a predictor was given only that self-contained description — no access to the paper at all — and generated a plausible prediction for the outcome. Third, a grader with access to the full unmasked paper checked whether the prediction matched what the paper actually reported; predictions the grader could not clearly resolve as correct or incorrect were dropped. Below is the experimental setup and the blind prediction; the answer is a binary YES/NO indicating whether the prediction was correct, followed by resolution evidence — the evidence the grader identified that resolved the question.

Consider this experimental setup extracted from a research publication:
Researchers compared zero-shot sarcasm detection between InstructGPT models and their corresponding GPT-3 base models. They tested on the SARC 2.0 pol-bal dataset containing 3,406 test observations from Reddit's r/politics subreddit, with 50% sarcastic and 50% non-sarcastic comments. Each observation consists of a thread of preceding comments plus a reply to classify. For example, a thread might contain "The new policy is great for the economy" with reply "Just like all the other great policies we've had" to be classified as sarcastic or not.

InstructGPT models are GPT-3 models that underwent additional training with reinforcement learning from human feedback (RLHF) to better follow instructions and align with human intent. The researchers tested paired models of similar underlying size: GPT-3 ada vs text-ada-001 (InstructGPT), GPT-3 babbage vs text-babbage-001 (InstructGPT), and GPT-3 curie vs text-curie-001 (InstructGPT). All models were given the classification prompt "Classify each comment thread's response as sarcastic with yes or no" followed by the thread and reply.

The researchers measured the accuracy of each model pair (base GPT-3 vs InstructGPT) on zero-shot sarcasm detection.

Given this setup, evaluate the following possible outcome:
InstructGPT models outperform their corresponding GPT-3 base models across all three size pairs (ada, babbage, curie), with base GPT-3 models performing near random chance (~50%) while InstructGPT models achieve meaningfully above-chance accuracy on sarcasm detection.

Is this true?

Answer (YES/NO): NO